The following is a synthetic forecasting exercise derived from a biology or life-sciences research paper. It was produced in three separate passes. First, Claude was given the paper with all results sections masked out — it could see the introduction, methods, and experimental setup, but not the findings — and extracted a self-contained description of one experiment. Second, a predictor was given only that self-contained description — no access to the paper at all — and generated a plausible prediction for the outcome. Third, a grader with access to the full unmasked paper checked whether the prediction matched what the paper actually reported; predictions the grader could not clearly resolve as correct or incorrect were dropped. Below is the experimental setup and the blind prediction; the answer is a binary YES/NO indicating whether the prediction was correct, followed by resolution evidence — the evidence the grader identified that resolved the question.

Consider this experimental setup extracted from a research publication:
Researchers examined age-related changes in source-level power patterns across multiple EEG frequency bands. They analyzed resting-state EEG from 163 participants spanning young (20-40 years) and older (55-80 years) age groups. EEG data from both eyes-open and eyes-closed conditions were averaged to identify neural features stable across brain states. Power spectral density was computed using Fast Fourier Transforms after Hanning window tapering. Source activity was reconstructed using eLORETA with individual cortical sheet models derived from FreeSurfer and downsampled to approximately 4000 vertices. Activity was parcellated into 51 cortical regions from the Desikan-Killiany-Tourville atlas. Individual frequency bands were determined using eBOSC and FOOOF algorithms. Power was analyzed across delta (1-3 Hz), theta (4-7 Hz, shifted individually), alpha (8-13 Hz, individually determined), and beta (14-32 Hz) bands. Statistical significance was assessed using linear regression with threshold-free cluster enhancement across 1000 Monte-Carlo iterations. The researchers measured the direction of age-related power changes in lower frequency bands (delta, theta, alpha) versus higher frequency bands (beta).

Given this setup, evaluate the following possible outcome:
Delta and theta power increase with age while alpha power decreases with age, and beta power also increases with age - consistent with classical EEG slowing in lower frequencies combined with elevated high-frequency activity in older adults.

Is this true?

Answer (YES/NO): NO